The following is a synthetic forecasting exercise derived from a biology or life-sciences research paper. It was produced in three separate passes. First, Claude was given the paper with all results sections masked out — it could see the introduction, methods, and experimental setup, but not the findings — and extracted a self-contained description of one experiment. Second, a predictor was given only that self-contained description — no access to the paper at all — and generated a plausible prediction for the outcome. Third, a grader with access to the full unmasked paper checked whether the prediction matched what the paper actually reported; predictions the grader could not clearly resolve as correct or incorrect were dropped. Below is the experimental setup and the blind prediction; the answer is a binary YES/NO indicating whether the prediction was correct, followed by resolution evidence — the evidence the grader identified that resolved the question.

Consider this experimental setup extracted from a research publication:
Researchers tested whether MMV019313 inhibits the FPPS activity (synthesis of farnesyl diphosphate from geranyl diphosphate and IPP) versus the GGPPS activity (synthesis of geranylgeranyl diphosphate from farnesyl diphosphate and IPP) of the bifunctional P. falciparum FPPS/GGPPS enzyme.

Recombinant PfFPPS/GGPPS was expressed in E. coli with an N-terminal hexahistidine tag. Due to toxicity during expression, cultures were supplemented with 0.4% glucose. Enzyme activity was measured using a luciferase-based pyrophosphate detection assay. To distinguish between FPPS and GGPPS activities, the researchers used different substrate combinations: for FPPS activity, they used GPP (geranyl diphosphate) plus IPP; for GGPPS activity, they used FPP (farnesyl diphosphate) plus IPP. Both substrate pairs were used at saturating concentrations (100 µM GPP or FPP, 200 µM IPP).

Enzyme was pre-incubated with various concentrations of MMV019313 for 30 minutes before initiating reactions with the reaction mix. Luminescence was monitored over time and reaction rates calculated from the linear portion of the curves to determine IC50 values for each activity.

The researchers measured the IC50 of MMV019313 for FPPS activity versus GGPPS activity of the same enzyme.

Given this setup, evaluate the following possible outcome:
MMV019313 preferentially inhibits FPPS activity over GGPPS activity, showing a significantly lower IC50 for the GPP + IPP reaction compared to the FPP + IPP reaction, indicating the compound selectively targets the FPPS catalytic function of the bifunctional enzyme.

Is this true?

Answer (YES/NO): YES